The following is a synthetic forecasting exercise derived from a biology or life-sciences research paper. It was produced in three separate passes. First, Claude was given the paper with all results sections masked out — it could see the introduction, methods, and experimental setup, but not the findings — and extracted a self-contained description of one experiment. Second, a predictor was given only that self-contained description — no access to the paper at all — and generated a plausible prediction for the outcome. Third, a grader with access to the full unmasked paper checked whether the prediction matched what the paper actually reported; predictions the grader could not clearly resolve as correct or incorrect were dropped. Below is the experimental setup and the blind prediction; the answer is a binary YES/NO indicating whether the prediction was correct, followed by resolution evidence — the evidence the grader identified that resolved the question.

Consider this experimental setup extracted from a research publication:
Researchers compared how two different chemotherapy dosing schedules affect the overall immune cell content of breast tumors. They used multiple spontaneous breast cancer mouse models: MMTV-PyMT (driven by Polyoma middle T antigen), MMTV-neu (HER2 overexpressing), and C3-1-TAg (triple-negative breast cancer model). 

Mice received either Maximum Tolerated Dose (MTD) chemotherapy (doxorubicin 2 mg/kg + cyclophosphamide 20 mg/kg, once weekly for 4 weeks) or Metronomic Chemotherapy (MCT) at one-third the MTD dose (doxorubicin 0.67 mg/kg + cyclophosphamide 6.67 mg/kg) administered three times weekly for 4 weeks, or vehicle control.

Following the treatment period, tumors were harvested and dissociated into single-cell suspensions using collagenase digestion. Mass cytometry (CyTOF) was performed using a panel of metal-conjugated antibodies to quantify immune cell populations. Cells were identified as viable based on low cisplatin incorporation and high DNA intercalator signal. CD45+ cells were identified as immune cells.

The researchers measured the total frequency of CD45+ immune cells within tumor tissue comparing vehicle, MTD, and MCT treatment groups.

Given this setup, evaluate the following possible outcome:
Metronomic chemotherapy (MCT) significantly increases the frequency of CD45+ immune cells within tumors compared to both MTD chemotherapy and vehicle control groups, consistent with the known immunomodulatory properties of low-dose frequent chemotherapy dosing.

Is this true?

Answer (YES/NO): NO